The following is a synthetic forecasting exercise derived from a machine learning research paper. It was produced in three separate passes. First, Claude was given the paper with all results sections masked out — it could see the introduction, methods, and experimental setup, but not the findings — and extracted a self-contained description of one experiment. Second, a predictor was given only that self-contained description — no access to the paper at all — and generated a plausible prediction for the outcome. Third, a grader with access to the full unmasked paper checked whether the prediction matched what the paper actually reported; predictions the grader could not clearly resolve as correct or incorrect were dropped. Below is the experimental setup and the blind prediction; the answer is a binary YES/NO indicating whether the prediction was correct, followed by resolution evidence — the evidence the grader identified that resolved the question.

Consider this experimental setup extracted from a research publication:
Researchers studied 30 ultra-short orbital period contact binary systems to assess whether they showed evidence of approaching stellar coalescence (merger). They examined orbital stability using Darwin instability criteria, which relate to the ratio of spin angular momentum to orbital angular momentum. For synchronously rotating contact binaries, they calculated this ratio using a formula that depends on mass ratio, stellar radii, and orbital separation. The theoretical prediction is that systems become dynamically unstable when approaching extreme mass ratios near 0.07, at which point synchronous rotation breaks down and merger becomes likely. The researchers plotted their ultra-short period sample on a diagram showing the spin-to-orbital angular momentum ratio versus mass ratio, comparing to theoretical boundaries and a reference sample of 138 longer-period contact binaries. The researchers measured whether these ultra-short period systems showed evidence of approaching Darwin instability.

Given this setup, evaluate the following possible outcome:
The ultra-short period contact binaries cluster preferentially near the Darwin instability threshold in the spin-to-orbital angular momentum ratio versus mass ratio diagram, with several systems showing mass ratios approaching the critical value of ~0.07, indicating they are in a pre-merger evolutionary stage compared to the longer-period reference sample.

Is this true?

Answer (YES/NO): NO